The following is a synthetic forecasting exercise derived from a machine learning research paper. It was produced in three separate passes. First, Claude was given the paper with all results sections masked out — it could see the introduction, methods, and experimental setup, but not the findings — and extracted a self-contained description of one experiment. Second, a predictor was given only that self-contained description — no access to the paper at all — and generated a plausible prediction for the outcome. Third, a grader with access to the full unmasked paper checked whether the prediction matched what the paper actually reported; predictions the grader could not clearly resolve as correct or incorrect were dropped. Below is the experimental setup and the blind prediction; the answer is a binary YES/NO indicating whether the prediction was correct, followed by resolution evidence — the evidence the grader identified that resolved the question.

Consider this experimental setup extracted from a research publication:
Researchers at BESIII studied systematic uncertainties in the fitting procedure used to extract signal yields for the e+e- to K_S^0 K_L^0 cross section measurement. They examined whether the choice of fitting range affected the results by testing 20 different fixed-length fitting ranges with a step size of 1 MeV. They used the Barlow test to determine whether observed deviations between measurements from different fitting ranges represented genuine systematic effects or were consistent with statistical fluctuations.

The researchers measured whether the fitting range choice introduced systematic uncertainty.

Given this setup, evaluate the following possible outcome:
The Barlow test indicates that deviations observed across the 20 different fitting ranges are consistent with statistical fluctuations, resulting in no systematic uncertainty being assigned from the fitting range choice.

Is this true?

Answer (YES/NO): YES